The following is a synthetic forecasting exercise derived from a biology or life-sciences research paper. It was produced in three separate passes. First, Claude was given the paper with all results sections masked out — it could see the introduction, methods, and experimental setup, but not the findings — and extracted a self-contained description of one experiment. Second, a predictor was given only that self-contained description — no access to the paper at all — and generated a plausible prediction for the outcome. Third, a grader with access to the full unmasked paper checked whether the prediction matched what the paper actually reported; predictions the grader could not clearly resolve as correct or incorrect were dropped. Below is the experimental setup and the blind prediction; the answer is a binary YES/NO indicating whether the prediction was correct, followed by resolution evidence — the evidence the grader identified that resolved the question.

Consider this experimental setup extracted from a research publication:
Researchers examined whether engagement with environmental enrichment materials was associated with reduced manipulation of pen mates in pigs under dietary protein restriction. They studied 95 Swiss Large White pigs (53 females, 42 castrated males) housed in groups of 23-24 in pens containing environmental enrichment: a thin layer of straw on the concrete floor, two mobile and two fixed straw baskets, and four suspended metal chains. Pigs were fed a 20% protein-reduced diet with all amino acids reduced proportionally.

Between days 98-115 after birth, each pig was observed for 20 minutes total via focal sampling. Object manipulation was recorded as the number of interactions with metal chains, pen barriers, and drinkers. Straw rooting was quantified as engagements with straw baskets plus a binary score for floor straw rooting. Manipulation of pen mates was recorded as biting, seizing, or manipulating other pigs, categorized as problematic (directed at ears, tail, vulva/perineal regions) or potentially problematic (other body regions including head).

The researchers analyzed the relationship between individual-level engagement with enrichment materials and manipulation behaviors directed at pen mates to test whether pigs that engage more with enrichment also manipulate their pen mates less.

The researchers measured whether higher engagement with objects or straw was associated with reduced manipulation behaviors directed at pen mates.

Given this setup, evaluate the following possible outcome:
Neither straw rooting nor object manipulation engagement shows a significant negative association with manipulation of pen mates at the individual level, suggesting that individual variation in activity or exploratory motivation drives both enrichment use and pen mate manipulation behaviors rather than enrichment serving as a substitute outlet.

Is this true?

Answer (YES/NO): YES